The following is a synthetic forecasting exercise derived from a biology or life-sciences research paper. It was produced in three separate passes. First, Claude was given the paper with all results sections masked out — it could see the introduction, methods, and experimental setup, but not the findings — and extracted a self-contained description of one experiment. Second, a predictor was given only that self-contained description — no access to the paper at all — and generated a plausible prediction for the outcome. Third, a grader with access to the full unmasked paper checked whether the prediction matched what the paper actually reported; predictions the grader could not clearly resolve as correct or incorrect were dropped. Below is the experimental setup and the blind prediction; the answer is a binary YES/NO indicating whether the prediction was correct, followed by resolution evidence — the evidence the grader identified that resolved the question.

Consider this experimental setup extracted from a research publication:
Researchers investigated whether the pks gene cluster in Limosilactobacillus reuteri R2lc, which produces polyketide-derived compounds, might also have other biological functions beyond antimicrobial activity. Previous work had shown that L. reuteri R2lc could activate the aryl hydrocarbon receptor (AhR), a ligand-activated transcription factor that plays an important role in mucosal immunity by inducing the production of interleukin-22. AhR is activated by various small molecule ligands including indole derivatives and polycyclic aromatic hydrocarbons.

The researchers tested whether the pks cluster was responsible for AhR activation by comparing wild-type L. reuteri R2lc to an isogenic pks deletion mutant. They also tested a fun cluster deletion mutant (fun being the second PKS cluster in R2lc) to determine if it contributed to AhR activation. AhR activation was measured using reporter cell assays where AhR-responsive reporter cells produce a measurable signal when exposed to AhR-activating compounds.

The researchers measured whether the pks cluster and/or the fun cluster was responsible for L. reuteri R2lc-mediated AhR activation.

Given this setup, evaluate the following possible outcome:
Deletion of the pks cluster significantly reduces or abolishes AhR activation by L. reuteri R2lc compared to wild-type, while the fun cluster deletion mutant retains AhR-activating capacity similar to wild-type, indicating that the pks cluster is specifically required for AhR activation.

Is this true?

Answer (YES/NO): YES